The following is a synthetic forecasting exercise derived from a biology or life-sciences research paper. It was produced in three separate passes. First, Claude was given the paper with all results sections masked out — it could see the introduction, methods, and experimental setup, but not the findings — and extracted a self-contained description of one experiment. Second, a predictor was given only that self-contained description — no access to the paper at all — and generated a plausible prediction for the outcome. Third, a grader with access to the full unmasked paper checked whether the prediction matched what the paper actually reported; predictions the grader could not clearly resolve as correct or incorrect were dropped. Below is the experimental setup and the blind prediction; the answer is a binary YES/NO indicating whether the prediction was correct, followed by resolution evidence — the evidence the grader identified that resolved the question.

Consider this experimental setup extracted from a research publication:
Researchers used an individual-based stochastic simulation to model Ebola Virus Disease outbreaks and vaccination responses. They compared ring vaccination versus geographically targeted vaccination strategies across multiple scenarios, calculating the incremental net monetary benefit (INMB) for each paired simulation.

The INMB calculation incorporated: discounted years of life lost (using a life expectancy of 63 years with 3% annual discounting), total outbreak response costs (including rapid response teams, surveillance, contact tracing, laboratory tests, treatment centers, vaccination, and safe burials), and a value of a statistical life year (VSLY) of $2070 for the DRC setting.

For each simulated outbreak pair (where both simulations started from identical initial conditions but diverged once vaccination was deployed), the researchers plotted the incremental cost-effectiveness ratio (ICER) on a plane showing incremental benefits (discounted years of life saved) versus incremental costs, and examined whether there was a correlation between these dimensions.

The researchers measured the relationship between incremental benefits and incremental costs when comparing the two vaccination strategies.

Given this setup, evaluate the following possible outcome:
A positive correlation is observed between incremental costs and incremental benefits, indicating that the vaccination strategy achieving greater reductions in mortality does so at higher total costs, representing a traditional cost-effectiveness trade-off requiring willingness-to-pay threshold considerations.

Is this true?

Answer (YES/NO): NO